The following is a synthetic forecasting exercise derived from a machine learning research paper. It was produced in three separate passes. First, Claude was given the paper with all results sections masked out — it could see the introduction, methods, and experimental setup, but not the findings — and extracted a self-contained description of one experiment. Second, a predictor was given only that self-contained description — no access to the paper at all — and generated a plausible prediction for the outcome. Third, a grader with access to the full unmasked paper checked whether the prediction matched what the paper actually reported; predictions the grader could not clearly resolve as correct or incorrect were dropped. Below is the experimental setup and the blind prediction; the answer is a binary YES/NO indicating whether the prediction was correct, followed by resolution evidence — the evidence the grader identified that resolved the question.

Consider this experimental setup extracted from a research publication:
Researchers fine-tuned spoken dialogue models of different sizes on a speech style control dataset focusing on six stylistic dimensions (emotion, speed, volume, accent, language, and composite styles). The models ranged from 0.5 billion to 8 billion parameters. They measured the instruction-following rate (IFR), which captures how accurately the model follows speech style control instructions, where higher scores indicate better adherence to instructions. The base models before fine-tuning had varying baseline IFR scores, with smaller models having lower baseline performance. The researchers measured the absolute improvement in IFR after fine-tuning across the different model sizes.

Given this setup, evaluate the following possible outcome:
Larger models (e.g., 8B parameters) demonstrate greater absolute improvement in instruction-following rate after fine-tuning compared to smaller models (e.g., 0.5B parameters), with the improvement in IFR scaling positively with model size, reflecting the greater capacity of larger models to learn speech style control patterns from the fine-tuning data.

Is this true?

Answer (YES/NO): NO